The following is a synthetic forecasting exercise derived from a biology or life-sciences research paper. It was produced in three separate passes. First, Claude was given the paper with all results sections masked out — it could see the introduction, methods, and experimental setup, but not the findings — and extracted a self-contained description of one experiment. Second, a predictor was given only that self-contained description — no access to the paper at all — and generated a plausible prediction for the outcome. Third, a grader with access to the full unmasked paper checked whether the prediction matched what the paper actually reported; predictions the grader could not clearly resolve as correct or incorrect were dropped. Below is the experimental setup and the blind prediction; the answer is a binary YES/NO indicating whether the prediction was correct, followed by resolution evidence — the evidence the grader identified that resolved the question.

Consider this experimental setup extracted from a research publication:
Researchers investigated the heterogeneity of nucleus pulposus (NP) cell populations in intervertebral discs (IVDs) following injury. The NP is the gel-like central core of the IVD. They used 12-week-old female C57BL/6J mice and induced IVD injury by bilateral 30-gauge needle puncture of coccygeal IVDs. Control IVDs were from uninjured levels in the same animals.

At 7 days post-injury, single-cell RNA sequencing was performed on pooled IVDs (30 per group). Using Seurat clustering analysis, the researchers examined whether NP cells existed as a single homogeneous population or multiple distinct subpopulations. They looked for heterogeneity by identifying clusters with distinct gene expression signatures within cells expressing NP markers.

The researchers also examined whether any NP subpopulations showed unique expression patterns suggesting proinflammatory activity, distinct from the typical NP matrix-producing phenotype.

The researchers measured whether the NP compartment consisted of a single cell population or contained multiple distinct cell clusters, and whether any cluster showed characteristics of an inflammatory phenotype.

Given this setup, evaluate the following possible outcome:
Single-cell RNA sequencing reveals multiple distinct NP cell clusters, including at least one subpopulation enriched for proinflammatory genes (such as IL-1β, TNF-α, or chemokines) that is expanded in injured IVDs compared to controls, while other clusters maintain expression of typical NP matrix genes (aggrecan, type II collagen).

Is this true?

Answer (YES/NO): YES